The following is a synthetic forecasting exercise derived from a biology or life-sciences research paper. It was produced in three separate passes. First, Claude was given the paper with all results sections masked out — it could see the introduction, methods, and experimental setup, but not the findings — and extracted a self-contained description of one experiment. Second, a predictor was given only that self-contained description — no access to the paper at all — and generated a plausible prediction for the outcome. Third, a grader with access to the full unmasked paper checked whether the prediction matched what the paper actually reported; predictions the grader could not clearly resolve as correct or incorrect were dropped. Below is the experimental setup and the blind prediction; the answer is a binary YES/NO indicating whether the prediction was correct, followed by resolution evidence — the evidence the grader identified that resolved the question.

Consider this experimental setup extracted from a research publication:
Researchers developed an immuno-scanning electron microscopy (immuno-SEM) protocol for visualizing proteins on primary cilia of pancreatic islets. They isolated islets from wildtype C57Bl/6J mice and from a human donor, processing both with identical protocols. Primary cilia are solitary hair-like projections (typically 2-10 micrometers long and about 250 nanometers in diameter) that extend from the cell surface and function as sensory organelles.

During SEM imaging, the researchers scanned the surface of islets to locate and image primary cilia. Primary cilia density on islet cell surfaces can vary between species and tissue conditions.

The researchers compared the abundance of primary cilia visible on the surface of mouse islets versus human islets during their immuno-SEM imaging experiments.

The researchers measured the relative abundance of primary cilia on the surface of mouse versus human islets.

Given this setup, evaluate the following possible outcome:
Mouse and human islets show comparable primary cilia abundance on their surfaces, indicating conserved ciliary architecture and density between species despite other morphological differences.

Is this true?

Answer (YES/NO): NO